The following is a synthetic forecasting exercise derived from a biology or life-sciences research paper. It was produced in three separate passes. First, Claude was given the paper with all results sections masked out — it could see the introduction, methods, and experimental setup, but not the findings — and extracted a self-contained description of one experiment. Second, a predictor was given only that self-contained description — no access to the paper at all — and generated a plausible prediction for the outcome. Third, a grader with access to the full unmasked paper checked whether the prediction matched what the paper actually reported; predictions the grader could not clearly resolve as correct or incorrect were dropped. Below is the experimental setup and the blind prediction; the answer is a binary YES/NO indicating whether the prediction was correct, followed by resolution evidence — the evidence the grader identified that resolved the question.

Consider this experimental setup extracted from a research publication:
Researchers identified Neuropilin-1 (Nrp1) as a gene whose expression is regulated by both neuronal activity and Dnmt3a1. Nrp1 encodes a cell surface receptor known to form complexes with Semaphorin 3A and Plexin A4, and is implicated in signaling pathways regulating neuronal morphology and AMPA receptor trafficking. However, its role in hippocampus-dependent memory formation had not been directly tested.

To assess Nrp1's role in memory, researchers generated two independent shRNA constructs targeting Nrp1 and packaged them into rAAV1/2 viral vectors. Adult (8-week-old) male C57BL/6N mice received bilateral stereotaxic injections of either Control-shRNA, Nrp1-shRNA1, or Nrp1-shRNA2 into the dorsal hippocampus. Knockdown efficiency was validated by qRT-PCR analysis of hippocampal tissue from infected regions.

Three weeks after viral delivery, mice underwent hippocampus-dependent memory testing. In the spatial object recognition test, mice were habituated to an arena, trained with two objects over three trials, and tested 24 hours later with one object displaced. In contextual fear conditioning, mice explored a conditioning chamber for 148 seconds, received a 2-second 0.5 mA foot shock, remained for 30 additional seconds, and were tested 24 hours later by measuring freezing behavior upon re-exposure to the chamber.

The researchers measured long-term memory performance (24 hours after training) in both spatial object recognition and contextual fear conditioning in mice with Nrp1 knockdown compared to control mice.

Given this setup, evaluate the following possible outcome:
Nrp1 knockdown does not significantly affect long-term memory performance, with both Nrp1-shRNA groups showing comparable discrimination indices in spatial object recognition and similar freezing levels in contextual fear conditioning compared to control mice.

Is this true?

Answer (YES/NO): NO